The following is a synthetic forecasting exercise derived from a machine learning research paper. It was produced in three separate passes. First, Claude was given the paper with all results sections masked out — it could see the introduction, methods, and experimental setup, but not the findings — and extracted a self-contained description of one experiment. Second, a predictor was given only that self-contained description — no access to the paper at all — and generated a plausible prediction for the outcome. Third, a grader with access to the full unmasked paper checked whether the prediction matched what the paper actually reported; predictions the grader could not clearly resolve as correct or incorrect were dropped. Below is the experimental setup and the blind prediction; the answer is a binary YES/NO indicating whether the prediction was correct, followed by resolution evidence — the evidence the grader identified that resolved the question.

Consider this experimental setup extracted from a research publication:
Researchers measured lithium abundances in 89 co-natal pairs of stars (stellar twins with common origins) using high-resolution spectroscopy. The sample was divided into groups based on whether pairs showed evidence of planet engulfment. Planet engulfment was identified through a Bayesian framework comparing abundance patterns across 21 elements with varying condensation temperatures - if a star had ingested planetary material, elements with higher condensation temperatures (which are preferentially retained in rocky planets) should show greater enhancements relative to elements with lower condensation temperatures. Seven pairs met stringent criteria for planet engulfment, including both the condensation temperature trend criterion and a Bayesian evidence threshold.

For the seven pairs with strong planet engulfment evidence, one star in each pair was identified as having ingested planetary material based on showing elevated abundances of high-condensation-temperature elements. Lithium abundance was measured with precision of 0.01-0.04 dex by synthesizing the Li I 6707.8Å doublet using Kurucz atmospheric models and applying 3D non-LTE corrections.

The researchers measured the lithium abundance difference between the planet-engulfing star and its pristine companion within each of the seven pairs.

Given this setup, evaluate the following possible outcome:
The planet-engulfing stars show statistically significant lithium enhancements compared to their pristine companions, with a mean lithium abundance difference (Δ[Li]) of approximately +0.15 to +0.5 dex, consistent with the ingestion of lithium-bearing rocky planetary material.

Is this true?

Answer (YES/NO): NO